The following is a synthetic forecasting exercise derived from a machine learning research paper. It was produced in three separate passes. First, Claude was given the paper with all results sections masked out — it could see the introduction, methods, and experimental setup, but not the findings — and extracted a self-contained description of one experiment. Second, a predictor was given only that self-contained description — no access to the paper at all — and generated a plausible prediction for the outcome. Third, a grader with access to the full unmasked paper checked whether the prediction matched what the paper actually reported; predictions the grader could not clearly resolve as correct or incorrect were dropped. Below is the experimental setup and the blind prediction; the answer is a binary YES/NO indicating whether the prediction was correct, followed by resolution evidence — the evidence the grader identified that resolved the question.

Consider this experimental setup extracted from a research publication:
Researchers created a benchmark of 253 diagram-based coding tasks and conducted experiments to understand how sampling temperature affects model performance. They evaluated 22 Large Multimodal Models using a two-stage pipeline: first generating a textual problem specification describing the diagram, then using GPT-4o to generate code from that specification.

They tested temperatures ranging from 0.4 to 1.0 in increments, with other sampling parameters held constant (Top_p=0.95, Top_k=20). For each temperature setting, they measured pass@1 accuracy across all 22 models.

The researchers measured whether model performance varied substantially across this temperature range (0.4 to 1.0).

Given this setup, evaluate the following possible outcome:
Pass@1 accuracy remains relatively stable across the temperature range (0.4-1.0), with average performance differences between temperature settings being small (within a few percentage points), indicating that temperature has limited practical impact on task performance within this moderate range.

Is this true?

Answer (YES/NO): YES